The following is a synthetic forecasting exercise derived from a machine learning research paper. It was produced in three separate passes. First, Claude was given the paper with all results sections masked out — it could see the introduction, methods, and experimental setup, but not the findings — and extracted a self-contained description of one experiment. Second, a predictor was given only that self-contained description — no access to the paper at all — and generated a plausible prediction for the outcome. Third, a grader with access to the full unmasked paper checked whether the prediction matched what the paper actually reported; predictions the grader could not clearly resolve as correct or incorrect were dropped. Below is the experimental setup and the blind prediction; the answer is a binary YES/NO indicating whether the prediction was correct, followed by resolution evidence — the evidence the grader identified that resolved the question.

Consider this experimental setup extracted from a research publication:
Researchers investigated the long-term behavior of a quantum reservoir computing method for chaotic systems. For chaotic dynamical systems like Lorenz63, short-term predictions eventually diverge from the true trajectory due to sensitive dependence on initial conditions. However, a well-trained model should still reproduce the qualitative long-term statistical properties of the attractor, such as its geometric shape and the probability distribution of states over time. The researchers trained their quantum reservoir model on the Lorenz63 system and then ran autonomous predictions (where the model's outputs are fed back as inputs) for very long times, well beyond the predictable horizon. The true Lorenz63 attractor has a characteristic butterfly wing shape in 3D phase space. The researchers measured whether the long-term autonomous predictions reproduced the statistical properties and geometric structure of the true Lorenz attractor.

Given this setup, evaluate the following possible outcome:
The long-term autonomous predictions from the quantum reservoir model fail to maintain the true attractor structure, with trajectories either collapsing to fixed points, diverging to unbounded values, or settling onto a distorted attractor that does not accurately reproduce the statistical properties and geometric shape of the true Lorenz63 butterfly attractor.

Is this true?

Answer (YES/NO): NO